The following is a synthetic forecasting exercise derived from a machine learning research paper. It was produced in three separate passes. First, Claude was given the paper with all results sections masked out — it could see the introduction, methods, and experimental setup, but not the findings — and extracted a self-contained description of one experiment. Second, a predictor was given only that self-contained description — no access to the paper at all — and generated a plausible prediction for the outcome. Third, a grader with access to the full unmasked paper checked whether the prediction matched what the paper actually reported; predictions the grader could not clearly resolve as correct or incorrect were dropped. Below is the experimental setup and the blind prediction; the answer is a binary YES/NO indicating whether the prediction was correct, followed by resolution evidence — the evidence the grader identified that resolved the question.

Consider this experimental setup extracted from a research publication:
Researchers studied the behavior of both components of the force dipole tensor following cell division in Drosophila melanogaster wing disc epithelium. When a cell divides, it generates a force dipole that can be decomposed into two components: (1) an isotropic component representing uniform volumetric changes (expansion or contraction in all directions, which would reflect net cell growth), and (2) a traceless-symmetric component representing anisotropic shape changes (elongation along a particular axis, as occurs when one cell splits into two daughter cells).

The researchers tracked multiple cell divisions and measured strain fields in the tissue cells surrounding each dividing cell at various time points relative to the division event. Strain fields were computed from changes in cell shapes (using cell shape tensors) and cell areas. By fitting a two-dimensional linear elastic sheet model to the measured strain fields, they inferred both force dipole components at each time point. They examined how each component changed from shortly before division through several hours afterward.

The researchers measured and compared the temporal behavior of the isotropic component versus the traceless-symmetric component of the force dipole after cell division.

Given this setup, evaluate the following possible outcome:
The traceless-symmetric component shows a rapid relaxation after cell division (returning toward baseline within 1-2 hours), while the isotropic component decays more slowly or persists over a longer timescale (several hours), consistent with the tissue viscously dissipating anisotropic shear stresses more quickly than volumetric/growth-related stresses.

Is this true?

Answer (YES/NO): NO